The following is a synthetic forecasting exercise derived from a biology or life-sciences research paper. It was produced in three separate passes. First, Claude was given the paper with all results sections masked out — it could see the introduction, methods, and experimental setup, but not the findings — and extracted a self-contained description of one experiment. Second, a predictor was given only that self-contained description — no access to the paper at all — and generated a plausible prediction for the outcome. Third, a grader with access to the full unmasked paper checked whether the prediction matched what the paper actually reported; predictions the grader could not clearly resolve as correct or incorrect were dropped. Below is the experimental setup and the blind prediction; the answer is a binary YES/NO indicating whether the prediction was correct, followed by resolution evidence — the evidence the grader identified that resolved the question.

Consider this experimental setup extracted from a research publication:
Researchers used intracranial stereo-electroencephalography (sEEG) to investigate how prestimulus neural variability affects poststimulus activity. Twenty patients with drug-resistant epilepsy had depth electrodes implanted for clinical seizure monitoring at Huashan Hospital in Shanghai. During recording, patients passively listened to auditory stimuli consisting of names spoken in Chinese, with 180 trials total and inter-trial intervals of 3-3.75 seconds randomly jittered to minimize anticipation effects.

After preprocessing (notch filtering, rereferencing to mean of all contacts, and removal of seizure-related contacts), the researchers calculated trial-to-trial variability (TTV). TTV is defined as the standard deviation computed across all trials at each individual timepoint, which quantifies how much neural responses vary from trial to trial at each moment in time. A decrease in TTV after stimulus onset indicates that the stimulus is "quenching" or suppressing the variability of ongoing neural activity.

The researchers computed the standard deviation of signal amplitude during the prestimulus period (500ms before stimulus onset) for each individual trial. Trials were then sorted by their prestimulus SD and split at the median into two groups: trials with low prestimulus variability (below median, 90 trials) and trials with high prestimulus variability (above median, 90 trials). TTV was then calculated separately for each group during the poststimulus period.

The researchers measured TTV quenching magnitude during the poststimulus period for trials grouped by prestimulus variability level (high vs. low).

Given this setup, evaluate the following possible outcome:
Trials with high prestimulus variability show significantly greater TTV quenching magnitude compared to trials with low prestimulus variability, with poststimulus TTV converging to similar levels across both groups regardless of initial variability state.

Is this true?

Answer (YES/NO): NO